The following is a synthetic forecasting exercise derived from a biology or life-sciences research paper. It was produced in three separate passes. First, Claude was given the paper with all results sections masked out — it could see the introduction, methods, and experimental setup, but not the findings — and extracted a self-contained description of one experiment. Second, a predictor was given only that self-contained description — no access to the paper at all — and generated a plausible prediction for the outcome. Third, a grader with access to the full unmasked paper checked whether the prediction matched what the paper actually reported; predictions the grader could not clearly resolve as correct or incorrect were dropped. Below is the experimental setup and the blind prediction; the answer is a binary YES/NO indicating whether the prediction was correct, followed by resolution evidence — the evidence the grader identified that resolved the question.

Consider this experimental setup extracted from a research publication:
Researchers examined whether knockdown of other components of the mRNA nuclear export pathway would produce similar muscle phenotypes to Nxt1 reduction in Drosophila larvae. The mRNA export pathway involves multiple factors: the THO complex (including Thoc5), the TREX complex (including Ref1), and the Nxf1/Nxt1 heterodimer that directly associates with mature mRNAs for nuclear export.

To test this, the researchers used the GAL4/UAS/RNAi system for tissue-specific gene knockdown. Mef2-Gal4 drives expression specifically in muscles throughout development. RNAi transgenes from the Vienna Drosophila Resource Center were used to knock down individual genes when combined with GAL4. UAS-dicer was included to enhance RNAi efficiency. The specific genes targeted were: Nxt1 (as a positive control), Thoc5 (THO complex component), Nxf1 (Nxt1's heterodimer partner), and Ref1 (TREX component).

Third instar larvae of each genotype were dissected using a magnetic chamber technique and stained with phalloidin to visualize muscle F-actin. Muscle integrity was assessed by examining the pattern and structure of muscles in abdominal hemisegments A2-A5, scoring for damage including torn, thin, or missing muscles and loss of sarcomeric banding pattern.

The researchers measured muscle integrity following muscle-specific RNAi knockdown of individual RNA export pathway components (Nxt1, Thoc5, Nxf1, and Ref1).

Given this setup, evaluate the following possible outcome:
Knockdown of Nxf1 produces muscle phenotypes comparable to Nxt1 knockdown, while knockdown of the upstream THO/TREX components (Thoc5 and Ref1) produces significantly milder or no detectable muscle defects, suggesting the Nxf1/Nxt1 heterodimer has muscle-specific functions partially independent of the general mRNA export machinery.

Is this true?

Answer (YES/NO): NO